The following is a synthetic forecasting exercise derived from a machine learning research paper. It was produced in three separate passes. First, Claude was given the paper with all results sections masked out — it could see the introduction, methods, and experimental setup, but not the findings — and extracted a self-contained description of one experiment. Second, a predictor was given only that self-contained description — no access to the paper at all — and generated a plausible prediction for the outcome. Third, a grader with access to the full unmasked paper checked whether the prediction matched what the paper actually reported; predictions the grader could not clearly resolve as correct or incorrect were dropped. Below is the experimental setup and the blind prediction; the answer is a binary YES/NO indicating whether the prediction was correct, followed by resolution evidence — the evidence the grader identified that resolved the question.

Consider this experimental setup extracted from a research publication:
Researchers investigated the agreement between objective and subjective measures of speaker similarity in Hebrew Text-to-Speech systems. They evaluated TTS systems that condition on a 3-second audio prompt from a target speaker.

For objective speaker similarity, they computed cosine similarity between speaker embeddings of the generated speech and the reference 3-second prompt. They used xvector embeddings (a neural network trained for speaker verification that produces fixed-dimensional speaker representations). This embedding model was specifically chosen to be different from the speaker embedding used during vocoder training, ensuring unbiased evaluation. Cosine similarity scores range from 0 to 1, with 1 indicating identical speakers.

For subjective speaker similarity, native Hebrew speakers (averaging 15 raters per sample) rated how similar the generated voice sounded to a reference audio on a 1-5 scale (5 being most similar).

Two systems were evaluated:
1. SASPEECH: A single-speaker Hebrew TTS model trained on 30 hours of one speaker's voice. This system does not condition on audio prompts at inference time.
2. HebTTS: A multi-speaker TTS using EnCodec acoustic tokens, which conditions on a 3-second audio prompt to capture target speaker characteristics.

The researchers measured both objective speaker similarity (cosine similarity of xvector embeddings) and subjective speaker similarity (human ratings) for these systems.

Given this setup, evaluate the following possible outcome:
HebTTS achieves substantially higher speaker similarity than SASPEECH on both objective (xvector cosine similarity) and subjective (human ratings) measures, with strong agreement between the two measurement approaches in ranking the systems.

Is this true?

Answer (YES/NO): NO